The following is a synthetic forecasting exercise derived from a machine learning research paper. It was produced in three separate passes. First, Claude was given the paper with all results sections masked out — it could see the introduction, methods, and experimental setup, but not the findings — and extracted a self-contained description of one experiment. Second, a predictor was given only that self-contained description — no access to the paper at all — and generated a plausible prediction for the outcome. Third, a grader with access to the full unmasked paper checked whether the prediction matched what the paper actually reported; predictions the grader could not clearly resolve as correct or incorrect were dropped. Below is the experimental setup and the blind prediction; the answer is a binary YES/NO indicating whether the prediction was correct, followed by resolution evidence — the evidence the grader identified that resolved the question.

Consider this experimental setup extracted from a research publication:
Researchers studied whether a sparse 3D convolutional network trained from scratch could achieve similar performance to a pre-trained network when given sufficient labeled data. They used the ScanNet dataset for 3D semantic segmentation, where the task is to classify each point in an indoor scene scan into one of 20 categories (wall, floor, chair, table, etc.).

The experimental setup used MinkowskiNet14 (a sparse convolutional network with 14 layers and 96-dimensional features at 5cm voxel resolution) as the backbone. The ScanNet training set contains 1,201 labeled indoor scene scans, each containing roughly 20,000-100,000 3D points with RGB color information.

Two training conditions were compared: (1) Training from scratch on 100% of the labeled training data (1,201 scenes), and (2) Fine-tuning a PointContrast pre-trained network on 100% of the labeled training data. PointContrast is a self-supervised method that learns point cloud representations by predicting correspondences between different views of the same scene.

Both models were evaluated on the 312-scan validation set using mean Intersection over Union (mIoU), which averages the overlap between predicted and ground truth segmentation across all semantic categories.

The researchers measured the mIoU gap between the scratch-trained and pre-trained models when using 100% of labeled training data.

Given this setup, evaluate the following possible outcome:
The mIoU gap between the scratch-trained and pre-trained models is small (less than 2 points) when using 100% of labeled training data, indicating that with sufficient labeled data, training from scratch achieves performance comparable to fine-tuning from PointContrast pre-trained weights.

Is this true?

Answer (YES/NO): YES